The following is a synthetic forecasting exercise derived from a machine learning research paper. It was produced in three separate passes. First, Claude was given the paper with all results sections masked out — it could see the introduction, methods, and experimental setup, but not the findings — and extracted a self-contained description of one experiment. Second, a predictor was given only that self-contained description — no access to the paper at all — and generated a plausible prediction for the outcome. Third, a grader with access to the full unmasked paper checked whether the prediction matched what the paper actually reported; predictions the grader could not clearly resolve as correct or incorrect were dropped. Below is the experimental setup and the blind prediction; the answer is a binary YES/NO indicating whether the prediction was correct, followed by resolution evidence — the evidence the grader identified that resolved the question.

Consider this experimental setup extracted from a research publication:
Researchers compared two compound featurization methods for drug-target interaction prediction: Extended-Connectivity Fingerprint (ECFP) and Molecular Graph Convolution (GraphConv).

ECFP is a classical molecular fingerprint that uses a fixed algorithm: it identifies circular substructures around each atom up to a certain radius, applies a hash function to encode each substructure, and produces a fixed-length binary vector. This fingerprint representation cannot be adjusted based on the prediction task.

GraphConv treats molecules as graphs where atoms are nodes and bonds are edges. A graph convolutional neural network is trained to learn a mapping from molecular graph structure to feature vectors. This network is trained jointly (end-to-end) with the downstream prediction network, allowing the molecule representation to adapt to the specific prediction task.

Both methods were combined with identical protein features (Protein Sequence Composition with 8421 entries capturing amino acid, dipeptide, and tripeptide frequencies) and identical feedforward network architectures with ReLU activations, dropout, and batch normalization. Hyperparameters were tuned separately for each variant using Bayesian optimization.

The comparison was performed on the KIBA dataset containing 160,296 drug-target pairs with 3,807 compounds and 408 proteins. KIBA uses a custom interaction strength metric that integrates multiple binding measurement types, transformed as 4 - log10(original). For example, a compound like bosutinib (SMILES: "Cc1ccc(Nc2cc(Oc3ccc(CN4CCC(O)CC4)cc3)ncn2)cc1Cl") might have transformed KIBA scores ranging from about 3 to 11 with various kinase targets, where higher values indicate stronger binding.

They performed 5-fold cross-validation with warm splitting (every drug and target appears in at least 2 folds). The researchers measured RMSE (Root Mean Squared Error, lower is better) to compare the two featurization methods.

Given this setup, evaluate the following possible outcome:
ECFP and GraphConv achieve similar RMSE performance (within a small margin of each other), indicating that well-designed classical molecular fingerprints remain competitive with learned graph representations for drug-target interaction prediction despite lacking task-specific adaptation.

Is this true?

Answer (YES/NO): YES